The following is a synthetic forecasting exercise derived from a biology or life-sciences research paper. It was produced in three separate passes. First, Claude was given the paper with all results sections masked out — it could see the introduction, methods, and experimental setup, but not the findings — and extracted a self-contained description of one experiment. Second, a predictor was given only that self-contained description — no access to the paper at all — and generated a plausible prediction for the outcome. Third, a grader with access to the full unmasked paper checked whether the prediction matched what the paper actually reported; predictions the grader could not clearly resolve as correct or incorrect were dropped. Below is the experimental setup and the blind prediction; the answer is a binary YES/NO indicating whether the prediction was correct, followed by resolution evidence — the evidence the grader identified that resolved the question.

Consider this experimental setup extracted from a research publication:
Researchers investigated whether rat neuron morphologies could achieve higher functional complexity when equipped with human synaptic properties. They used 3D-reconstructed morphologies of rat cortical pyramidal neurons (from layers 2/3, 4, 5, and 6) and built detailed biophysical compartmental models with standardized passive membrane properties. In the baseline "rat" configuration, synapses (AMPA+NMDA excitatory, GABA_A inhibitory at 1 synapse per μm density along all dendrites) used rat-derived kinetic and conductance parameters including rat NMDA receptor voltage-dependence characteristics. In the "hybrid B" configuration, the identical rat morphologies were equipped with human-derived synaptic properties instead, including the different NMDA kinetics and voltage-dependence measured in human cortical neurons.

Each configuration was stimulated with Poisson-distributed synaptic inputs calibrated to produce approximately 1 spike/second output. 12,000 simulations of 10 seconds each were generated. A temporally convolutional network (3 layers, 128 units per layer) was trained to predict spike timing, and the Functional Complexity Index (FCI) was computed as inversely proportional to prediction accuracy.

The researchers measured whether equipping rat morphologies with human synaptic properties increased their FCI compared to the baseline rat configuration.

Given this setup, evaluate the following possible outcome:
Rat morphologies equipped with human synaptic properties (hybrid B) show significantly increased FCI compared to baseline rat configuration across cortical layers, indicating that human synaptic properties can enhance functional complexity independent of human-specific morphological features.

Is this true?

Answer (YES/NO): NO